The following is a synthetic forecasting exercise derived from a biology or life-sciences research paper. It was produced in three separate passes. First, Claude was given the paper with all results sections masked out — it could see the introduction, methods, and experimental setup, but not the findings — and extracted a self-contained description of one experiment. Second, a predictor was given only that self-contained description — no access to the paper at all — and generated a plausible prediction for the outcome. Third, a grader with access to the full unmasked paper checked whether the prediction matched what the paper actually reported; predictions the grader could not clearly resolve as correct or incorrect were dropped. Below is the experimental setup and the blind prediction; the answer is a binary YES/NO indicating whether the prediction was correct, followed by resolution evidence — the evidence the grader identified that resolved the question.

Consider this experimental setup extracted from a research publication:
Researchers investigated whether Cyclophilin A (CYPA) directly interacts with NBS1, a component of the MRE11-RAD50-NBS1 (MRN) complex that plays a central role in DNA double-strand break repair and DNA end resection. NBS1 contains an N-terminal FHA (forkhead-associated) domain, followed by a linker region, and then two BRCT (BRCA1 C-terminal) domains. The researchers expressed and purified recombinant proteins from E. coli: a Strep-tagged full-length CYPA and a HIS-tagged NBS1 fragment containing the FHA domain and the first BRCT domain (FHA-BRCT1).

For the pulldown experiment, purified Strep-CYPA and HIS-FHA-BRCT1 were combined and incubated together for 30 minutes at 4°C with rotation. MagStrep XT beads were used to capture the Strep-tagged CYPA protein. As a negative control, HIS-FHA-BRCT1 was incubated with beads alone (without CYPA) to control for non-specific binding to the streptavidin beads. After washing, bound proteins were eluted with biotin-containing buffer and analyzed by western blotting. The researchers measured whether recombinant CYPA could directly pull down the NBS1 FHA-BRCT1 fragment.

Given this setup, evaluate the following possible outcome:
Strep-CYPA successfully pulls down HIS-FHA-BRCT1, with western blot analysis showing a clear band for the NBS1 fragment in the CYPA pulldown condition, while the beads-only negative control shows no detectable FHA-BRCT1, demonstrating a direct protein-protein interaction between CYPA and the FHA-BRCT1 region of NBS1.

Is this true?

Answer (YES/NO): YES